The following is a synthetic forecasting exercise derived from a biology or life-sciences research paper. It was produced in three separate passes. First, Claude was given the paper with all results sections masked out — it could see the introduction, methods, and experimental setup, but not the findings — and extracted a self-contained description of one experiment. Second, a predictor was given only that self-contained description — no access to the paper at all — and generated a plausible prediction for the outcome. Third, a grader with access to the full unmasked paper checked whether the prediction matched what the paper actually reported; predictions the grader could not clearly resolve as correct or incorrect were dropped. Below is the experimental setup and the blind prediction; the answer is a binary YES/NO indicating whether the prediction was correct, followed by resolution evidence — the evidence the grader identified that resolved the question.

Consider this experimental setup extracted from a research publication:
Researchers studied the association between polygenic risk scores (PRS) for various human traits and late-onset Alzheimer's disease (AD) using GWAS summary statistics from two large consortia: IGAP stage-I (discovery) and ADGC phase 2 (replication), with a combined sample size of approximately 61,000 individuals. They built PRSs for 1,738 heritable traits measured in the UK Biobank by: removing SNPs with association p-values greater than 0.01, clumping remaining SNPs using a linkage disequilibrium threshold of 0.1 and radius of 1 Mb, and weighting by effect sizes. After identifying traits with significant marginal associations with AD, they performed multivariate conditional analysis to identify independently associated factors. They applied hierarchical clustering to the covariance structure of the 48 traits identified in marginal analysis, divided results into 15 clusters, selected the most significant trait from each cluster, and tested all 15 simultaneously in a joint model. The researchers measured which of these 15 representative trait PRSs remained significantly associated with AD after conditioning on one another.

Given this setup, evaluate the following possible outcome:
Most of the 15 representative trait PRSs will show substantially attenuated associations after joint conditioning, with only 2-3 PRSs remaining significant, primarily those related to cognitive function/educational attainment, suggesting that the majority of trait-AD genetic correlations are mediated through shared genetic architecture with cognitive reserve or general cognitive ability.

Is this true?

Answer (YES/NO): NO